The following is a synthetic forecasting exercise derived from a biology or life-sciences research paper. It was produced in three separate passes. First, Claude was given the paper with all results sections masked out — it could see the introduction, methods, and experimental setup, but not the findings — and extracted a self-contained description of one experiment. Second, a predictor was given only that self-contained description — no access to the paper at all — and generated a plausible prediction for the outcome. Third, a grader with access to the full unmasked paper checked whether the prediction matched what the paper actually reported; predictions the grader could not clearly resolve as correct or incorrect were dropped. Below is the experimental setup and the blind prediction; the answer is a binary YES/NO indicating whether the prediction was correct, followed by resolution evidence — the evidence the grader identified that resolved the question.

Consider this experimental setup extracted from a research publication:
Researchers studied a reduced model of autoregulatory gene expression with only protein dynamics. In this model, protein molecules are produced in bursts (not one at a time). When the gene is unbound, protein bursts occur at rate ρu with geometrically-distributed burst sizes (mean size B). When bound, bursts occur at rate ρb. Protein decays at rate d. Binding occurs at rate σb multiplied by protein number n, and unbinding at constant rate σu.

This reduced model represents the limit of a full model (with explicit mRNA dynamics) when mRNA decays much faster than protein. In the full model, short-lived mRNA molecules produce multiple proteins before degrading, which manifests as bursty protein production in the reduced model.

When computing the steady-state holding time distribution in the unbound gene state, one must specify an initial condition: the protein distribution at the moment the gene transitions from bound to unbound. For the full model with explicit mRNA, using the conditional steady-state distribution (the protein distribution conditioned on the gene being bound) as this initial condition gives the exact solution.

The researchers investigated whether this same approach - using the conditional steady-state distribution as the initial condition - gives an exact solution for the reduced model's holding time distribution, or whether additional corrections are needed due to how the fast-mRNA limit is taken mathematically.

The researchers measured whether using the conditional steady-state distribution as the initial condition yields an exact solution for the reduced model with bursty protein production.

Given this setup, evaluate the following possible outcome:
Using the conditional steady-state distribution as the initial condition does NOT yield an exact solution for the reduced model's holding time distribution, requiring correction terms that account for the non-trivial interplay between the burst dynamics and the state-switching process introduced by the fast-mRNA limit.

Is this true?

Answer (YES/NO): YES